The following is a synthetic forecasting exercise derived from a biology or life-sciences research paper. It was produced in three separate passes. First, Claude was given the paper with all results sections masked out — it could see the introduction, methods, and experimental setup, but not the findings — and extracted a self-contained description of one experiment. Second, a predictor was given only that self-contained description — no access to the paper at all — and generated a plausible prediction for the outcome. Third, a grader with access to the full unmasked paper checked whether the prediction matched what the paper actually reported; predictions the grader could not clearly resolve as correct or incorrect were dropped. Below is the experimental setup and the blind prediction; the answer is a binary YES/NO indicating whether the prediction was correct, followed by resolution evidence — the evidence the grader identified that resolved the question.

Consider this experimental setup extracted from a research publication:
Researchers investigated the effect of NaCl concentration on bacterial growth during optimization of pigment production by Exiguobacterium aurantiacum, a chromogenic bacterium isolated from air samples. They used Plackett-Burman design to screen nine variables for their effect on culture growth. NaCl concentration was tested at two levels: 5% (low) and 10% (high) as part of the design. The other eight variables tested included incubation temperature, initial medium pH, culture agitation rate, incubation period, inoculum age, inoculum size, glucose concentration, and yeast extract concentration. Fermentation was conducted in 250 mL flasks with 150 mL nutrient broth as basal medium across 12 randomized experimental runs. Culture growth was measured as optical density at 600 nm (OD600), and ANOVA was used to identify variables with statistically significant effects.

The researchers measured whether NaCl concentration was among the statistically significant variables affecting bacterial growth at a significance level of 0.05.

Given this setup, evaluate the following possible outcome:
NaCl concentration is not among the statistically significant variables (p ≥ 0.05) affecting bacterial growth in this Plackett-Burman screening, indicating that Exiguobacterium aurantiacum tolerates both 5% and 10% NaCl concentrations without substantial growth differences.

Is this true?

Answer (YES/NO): NO